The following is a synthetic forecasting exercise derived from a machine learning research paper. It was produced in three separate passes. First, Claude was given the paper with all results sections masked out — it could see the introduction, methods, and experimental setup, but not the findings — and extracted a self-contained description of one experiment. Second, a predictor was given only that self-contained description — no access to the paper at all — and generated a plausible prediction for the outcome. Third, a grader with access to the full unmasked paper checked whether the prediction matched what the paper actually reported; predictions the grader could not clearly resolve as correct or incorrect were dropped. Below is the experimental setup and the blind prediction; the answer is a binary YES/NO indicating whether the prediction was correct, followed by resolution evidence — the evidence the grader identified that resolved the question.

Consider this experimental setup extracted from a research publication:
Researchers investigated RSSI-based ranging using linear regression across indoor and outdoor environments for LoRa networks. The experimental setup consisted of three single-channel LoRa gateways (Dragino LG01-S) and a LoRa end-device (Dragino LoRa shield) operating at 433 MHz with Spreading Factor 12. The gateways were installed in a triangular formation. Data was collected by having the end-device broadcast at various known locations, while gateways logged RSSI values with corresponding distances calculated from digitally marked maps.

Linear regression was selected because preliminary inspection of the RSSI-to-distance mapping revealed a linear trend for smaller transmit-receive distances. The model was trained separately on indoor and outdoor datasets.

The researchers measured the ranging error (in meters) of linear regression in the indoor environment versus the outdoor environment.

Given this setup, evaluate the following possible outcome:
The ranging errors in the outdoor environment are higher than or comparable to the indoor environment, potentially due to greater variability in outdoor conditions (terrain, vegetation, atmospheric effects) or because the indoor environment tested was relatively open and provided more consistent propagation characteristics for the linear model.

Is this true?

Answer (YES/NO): YES